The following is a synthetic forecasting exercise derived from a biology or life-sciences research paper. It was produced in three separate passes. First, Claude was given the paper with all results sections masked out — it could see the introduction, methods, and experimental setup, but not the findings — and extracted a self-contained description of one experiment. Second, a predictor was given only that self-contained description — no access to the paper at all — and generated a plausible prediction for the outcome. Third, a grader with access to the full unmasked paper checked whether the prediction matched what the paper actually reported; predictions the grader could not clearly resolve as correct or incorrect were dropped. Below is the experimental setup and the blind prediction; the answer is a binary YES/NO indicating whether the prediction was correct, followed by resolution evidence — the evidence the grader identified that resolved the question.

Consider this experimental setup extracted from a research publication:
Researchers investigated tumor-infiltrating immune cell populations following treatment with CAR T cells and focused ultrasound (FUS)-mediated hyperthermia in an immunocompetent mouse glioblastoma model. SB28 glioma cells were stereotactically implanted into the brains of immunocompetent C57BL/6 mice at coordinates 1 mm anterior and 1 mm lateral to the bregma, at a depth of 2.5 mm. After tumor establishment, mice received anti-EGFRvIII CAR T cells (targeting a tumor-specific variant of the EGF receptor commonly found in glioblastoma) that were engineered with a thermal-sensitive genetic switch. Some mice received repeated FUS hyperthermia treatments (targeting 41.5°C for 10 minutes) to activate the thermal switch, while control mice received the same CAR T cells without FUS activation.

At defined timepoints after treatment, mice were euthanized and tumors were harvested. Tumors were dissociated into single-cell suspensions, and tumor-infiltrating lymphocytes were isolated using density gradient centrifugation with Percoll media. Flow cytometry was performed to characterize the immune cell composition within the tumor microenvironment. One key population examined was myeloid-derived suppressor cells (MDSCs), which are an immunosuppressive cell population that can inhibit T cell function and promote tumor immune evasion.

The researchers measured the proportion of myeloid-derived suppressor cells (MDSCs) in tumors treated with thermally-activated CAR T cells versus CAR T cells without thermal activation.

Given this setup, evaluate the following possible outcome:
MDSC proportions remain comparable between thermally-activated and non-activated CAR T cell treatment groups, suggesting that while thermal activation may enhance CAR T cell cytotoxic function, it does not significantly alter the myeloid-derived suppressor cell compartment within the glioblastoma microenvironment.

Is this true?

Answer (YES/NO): NO